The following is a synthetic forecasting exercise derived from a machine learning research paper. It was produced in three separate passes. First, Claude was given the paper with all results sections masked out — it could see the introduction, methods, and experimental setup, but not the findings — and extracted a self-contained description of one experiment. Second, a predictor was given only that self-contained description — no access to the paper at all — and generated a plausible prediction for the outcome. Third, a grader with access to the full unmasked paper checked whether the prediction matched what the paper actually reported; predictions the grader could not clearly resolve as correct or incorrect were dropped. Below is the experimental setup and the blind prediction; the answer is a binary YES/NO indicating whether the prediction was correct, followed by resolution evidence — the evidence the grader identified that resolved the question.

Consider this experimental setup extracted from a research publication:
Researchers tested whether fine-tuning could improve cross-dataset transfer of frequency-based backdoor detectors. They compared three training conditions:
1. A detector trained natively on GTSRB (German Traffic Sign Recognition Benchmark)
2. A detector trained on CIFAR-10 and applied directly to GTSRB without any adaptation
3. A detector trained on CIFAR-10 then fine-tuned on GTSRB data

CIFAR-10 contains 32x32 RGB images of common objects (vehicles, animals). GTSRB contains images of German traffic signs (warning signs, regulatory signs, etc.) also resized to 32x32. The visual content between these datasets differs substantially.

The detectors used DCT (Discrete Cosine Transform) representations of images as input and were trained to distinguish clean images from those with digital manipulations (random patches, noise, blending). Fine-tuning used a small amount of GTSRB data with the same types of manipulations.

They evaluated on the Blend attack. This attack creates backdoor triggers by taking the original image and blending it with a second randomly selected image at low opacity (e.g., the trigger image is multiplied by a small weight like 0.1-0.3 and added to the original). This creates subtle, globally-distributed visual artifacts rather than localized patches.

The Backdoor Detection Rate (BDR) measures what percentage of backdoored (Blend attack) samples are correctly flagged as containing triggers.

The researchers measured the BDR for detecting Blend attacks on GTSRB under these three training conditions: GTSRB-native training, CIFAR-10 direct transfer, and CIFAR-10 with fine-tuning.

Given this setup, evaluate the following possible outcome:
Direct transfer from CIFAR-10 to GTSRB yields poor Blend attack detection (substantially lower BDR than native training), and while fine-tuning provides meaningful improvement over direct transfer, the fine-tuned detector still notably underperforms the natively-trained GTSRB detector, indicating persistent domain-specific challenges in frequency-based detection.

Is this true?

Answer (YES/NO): NO